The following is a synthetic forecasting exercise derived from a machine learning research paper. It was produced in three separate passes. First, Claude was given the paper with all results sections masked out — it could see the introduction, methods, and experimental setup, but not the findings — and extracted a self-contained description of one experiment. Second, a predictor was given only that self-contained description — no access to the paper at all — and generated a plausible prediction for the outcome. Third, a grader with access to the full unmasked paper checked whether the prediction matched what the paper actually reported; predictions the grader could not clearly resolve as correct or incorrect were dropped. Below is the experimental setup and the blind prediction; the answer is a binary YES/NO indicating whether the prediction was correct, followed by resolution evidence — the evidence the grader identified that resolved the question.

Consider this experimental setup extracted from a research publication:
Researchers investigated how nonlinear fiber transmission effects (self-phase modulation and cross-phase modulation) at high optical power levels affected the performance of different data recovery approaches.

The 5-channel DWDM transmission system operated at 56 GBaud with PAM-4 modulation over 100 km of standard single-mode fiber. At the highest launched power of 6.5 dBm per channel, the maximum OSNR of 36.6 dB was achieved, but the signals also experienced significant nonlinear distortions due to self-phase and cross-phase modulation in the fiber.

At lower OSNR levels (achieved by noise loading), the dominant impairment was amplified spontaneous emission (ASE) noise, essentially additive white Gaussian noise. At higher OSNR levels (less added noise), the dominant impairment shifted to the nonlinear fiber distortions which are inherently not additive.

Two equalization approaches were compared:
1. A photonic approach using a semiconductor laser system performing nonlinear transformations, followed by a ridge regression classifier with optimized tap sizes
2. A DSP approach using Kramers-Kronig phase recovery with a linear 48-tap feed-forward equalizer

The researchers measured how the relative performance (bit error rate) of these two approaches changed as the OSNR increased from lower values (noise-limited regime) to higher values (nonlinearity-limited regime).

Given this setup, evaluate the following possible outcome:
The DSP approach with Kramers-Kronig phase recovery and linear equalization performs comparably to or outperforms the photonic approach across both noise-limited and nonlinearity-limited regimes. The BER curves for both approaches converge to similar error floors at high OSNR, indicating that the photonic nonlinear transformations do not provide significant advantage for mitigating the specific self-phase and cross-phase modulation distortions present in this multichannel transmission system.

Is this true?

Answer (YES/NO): NO